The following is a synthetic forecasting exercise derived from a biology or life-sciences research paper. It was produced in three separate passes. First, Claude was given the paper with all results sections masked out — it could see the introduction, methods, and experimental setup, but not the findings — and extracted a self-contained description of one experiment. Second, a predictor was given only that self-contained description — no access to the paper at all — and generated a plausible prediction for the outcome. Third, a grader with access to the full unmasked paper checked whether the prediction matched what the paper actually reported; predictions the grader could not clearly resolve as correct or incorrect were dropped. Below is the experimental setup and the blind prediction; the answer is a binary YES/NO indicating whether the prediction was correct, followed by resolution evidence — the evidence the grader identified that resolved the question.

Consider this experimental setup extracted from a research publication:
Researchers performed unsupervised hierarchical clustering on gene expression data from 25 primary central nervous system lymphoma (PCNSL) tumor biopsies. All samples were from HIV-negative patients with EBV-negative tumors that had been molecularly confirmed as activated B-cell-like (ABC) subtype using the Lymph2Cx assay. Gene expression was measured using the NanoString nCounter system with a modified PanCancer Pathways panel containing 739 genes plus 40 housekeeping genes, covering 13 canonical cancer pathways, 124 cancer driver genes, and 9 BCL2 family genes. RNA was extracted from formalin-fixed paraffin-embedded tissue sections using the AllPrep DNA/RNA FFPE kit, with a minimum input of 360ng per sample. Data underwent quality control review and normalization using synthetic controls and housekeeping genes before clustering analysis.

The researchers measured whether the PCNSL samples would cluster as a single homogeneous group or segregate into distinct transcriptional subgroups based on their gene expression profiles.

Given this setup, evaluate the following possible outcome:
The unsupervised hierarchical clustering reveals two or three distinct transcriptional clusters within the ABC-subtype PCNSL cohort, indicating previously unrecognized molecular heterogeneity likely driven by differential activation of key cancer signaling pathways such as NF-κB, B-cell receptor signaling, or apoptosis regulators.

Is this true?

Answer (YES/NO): YES